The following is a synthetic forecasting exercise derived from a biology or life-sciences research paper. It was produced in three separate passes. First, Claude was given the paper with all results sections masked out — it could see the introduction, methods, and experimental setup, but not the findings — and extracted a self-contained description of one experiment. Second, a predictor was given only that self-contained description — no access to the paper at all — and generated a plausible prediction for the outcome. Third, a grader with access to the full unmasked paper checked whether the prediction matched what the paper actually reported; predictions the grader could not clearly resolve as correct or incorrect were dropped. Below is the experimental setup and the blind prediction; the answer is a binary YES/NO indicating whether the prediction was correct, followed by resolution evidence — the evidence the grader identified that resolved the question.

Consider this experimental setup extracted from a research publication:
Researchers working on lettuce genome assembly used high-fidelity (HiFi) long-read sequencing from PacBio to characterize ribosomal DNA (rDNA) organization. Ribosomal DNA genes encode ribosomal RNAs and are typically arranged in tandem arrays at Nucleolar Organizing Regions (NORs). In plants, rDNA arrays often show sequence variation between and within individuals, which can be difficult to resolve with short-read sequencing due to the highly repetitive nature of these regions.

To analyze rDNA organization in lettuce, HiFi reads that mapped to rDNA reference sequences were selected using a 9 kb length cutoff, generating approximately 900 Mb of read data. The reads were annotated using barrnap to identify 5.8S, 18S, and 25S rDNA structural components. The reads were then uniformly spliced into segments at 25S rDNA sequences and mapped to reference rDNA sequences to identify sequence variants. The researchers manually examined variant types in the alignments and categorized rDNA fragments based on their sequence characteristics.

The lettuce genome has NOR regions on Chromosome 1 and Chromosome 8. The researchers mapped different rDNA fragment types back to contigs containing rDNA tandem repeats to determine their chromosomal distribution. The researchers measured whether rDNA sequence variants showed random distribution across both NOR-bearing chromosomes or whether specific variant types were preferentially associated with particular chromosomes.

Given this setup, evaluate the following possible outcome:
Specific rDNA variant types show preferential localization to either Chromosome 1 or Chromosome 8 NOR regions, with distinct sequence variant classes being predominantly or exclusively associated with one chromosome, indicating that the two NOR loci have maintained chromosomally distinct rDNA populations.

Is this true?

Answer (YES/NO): YES